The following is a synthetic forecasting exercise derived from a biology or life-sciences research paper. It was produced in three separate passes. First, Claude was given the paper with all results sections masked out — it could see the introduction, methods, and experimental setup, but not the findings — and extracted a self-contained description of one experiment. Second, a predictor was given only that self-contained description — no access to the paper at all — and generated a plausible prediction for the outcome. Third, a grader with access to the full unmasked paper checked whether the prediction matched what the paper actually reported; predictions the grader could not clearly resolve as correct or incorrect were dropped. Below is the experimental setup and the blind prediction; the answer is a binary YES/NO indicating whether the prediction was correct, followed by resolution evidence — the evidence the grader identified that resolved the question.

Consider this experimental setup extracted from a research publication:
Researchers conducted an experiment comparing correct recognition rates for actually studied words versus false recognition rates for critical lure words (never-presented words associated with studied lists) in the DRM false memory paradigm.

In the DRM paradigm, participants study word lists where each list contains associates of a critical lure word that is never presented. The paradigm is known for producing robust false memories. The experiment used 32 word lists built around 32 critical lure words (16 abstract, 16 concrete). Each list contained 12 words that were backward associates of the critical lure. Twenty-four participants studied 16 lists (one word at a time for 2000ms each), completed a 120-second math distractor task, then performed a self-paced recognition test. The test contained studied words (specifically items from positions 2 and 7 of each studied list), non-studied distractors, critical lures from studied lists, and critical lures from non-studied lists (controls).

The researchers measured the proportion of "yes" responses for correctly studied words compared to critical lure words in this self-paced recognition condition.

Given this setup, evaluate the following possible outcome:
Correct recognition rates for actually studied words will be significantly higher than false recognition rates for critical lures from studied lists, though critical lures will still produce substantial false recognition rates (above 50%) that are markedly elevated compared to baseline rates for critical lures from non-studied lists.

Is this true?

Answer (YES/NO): NO